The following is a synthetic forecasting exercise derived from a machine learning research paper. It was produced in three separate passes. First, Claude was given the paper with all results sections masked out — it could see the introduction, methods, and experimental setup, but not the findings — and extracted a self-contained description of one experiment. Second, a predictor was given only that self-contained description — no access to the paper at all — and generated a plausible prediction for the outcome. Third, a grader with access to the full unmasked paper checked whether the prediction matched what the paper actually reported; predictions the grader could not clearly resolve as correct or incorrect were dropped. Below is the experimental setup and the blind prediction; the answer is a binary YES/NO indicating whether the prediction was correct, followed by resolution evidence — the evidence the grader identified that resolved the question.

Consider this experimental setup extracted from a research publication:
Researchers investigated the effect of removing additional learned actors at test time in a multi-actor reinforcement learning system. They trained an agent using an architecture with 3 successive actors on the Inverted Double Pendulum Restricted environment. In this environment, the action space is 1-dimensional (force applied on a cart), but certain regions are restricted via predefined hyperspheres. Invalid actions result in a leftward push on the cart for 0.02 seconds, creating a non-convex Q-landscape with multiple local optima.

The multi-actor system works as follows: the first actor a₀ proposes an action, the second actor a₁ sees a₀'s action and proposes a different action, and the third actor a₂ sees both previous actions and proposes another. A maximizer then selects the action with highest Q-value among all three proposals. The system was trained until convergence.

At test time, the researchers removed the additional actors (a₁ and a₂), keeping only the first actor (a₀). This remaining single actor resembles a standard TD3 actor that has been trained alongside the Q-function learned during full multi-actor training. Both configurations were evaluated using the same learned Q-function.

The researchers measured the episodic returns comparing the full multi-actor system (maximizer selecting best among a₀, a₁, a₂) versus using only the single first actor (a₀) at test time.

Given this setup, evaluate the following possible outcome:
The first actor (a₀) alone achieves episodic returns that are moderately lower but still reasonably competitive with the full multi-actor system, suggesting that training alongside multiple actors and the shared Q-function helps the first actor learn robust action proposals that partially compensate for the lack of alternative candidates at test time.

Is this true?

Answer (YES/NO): NO